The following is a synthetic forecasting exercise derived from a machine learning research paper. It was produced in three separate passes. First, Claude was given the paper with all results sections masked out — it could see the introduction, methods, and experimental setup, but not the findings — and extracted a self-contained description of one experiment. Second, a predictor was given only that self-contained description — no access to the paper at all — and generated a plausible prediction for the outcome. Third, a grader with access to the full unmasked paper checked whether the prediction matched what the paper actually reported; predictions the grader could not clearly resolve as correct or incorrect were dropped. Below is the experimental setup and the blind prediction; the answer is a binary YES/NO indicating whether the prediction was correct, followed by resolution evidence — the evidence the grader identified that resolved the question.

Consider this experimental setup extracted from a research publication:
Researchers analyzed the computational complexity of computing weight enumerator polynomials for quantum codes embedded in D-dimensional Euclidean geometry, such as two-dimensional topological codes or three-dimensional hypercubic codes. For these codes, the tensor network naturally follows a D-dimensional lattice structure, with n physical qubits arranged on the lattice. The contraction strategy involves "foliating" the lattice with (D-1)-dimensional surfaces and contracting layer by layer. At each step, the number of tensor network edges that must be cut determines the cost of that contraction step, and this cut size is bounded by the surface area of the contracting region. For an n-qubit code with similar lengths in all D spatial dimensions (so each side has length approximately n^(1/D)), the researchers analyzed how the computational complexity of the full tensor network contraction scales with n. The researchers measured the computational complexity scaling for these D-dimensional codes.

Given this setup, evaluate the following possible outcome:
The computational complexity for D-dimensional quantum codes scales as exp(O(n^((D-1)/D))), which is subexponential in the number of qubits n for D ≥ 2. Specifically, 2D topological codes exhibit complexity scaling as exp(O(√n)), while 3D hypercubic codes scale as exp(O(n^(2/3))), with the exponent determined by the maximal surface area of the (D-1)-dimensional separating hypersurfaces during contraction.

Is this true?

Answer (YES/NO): YES